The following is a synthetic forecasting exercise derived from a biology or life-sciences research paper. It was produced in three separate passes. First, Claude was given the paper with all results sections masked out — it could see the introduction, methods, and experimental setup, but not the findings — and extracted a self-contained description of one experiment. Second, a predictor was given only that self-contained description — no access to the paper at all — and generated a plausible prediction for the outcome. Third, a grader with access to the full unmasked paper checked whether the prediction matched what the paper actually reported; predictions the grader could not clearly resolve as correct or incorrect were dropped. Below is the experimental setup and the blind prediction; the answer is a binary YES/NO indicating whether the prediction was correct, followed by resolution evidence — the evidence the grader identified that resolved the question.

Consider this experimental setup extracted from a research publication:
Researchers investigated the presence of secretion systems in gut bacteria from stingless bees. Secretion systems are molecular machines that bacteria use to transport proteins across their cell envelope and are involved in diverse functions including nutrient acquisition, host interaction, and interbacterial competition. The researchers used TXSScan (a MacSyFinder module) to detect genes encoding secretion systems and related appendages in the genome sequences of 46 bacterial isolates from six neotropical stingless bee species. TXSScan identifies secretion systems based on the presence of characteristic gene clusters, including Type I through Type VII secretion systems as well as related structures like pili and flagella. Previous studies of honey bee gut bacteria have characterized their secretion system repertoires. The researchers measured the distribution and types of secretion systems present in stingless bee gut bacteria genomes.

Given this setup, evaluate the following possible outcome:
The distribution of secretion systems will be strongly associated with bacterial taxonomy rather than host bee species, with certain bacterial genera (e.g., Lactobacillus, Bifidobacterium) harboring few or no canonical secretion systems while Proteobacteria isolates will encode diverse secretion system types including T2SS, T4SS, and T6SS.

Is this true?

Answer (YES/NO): NO